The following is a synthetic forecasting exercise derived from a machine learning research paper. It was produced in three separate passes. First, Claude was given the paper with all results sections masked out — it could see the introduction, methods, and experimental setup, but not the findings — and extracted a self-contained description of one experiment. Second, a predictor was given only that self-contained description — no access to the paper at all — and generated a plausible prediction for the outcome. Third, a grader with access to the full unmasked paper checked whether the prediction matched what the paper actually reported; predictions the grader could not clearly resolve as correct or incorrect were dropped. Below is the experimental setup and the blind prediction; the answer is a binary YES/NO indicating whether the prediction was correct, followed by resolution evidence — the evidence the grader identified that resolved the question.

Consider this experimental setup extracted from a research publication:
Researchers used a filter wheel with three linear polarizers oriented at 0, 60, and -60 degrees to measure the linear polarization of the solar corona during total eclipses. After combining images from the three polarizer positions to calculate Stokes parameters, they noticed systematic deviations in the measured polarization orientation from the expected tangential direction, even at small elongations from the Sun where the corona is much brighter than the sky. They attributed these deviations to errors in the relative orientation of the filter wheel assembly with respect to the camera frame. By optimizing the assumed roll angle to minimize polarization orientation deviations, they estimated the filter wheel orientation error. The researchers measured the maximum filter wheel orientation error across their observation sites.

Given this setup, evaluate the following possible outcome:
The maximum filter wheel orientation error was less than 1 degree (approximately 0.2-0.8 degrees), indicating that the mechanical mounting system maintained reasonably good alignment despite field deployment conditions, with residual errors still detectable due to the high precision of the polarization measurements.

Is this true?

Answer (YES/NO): NO